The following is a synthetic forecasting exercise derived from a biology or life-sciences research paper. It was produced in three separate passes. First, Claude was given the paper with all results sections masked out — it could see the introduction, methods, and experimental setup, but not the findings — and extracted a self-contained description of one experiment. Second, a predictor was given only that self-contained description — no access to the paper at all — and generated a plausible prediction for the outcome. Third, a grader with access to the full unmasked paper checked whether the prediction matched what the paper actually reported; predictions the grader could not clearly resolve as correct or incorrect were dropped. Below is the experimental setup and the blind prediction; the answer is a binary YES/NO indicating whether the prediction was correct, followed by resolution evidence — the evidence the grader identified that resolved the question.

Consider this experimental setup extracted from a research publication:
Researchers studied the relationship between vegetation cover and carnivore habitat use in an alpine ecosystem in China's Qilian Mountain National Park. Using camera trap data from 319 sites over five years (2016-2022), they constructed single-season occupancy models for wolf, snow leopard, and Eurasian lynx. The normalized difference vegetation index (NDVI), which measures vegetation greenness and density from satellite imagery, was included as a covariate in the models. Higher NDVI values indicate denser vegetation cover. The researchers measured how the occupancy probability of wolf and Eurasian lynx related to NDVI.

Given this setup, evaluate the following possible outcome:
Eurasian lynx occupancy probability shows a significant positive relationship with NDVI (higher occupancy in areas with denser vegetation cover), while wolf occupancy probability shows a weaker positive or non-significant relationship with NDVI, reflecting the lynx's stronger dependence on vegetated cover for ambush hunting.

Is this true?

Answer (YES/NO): NO